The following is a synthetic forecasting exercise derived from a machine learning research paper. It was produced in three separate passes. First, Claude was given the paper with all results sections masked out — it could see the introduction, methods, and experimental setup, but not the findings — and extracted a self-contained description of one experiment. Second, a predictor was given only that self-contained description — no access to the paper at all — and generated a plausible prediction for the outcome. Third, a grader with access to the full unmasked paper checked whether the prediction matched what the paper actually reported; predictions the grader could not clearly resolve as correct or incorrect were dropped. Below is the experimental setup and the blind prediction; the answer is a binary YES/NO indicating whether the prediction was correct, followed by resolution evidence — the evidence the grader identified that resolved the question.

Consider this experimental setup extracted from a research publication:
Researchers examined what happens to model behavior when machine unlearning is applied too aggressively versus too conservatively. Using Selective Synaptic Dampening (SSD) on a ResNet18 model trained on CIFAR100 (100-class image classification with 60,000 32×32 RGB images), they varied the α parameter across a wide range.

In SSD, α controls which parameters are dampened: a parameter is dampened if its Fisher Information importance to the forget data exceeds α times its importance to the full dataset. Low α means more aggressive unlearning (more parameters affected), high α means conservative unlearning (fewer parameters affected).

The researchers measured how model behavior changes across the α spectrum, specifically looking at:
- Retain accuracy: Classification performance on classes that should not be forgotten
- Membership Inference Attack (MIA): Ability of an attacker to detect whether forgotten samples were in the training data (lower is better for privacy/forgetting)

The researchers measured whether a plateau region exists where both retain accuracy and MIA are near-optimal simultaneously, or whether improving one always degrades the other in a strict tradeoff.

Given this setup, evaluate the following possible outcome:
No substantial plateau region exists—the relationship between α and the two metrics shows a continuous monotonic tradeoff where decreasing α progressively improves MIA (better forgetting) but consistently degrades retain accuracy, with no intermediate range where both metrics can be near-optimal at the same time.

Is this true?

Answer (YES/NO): NO